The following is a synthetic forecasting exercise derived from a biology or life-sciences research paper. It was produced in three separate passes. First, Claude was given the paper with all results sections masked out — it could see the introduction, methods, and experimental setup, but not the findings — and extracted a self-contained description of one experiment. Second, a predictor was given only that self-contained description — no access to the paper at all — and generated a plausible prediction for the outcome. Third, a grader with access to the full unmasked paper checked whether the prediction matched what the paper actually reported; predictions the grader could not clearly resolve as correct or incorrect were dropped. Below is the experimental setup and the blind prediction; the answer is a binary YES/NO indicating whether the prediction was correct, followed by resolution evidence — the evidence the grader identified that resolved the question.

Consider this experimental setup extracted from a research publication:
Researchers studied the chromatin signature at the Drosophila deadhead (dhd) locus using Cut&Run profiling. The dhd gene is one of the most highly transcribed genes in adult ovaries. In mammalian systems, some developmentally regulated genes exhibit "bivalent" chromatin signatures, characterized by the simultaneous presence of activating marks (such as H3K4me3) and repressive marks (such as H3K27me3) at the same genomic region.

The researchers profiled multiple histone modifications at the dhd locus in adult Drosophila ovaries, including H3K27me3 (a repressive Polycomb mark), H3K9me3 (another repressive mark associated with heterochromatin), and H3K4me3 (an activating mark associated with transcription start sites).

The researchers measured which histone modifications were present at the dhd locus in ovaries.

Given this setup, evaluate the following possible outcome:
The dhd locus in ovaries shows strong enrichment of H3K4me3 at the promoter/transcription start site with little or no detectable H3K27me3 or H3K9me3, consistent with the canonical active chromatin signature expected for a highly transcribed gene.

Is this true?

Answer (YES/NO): NO